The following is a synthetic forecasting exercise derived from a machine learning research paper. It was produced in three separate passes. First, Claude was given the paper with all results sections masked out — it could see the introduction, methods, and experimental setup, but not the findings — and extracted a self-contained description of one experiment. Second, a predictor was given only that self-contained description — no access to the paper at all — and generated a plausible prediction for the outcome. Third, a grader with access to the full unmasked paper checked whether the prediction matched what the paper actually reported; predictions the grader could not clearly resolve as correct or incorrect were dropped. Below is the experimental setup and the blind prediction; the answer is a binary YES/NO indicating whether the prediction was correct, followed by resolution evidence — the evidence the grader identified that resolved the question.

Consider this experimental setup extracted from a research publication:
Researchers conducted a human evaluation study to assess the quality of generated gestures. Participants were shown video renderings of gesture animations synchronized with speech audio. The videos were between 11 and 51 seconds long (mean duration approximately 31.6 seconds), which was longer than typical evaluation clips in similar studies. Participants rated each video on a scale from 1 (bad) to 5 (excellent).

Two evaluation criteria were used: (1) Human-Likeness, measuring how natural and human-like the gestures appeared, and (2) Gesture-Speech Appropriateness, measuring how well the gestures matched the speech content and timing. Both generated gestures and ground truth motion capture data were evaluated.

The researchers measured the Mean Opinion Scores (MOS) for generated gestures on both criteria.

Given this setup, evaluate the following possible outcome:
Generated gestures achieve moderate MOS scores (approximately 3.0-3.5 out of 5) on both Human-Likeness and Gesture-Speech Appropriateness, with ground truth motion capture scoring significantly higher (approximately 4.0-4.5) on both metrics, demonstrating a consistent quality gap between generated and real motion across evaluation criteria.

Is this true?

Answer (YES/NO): NO